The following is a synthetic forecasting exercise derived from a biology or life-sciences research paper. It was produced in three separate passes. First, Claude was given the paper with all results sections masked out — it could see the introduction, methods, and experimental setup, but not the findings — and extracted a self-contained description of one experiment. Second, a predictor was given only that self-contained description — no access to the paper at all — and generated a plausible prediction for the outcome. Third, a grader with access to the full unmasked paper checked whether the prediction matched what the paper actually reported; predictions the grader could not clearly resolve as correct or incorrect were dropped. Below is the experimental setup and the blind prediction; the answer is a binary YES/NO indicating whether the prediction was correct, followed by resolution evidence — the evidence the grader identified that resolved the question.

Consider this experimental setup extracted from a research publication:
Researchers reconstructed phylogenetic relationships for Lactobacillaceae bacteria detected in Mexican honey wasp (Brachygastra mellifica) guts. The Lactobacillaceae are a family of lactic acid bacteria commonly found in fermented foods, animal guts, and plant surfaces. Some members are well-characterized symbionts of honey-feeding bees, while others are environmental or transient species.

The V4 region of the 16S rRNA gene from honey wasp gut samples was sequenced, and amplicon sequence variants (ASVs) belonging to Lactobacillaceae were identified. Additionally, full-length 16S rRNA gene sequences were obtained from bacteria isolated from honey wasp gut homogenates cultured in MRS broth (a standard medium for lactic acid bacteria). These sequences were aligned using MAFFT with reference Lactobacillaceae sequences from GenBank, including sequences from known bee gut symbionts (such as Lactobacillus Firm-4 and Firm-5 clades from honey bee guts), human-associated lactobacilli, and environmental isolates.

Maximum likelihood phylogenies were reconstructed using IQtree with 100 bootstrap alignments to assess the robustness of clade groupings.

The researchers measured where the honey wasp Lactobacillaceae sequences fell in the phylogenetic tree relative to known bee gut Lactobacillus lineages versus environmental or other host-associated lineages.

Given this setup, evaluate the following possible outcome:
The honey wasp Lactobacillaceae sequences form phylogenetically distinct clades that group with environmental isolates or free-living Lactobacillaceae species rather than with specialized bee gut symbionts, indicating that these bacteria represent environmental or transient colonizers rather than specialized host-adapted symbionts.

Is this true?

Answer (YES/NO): NO